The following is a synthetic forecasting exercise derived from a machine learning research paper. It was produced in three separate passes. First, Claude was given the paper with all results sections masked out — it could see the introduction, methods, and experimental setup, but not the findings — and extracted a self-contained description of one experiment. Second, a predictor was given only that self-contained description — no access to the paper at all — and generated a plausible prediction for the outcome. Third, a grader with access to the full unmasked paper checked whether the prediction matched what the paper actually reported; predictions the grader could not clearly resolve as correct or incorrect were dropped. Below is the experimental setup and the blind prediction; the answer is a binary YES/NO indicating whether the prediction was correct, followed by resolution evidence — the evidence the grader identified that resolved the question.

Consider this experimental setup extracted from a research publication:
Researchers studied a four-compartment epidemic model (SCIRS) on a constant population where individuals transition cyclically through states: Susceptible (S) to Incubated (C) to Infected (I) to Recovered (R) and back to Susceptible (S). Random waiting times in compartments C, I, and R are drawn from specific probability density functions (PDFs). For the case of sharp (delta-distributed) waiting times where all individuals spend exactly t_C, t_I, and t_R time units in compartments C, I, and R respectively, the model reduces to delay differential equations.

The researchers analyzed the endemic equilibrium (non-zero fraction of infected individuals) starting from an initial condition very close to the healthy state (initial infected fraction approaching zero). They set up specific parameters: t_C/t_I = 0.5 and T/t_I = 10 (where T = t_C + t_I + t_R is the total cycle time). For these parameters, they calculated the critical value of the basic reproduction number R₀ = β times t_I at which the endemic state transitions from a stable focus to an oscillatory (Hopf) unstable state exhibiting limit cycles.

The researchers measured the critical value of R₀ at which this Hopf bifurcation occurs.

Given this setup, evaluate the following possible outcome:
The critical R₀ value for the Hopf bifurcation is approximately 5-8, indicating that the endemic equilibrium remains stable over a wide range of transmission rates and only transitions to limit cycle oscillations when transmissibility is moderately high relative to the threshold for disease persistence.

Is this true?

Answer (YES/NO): NO